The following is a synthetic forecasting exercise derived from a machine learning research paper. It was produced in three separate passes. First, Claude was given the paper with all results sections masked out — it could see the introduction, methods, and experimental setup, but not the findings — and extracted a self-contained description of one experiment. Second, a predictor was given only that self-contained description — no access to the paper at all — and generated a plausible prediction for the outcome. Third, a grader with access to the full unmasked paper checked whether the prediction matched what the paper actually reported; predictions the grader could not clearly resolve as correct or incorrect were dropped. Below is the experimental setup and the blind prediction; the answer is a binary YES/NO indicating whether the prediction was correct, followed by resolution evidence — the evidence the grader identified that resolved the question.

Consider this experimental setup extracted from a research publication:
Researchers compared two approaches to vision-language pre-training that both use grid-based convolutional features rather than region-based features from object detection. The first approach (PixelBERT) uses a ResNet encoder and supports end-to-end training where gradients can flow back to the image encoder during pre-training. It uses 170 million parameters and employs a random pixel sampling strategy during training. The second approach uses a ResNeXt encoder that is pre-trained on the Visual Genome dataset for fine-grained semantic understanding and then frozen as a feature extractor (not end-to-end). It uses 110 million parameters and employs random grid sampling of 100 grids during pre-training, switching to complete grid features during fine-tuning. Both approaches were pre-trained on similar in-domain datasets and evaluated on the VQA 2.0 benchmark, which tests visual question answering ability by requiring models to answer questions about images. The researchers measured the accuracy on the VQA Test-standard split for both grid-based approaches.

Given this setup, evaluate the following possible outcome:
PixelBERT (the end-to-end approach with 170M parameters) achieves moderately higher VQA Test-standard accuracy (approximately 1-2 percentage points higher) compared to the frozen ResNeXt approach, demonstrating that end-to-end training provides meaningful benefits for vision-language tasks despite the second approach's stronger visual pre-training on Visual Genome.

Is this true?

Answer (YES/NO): NO